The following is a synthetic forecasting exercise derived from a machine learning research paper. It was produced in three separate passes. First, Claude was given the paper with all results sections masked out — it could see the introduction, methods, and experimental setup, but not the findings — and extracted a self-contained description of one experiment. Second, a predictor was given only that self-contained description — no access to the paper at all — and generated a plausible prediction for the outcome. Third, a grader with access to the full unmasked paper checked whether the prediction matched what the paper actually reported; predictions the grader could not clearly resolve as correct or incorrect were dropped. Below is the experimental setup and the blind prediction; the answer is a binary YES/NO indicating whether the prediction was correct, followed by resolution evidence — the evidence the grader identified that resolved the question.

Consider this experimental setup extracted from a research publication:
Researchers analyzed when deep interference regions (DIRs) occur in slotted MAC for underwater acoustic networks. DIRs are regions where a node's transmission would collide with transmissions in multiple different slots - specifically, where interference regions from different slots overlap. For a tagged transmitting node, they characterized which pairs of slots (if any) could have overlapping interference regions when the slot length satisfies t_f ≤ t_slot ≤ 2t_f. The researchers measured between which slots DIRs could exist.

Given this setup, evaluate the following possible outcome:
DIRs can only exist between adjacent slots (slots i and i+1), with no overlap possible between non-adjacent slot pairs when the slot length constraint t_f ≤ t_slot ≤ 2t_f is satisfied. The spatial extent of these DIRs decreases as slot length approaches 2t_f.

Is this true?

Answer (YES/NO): YES